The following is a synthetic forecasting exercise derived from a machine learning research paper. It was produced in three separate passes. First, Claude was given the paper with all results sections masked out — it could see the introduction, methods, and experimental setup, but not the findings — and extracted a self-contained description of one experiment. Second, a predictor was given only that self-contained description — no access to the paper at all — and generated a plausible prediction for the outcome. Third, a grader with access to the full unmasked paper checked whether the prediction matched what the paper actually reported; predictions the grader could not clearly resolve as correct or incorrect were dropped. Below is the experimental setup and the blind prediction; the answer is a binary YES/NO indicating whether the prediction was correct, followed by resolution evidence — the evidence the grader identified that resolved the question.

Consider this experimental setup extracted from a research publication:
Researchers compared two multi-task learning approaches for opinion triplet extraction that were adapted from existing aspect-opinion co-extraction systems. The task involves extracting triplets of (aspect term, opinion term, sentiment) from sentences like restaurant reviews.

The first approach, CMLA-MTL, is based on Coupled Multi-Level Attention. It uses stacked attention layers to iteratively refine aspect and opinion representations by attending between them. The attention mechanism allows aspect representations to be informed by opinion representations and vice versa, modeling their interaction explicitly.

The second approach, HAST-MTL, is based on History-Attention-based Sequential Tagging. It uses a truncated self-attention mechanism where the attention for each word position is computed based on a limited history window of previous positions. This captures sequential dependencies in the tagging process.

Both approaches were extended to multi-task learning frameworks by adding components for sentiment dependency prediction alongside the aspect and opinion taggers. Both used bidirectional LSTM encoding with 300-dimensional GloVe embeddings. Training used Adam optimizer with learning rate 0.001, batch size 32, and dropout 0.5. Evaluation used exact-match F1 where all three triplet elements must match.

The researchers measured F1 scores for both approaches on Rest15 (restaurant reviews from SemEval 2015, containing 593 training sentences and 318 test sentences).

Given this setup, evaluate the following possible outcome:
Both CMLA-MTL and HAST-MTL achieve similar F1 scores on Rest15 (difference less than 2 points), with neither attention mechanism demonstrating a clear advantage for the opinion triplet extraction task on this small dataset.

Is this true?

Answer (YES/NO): YES